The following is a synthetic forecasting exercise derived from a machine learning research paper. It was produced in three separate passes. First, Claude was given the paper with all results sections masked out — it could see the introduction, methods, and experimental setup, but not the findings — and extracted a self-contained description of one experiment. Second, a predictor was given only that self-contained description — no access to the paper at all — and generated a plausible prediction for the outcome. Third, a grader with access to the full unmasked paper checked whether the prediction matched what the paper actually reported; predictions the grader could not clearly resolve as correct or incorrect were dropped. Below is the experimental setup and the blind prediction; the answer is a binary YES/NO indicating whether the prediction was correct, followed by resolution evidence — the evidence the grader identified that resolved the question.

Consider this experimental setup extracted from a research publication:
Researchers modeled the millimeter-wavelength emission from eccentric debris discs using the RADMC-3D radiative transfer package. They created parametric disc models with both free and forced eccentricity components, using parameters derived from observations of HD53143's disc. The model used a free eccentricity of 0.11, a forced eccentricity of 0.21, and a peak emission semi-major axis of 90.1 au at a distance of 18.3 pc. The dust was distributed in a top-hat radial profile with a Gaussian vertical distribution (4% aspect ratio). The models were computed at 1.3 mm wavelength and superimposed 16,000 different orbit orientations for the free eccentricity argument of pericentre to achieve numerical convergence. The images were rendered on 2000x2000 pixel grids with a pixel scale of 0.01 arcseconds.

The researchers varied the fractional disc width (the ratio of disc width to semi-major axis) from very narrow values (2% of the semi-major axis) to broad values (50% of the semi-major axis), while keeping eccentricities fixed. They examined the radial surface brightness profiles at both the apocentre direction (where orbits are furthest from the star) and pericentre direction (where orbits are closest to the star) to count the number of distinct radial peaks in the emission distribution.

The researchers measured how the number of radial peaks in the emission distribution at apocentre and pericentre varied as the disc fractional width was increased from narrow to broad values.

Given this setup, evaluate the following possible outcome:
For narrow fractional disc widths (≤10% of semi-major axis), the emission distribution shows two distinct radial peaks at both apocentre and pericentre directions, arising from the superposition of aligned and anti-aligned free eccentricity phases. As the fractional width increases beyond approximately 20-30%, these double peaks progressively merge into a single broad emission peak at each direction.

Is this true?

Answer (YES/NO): NO